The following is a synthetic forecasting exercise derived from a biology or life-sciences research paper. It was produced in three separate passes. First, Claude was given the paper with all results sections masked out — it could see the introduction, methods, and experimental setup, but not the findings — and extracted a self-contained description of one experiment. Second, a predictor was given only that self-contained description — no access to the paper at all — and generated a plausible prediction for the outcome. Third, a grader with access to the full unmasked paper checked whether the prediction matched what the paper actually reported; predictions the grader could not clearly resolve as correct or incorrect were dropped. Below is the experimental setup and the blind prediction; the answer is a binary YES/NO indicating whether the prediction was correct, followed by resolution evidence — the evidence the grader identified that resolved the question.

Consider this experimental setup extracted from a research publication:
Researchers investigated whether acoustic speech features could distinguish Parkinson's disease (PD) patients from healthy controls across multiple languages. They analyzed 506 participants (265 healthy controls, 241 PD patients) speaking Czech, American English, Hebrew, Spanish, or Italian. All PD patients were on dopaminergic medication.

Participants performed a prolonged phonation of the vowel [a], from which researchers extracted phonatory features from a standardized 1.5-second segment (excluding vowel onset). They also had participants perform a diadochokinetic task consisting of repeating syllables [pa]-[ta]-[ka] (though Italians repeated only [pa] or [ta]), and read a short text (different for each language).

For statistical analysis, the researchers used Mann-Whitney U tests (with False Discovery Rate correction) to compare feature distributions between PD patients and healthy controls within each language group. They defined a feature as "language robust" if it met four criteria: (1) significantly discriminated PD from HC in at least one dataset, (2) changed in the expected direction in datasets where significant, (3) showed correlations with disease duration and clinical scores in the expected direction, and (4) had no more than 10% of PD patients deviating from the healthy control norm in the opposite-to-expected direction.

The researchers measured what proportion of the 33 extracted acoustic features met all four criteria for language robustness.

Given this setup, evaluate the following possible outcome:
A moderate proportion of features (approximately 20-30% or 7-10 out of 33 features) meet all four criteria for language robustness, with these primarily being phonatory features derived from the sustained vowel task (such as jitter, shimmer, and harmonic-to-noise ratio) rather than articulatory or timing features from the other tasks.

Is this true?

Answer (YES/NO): NO